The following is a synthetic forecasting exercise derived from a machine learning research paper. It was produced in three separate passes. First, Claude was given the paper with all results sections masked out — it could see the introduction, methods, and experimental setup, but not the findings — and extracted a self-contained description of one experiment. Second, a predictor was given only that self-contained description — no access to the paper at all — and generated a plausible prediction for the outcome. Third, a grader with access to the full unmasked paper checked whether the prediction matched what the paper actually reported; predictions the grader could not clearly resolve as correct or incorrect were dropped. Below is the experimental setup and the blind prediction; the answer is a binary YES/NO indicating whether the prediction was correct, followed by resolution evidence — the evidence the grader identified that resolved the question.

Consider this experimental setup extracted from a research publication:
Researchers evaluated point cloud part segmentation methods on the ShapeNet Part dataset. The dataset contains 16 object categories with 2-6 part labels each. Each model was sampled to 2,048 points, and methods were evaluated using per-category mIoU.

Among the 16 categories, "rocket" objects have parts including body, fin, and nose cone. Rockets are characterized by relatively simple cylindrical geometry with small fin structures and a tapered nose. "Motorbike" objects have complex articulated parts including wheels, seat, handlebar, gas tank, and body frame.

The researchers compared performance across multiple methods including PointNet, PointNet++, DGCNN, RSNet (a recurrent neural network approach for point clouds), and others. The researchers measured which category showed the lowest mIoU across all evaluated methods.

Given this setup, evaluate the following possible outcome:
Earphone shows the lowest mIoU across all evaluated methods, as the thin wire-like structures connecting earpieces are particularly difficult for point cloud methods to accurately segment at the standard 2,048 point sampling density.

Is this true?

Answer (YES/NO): NO